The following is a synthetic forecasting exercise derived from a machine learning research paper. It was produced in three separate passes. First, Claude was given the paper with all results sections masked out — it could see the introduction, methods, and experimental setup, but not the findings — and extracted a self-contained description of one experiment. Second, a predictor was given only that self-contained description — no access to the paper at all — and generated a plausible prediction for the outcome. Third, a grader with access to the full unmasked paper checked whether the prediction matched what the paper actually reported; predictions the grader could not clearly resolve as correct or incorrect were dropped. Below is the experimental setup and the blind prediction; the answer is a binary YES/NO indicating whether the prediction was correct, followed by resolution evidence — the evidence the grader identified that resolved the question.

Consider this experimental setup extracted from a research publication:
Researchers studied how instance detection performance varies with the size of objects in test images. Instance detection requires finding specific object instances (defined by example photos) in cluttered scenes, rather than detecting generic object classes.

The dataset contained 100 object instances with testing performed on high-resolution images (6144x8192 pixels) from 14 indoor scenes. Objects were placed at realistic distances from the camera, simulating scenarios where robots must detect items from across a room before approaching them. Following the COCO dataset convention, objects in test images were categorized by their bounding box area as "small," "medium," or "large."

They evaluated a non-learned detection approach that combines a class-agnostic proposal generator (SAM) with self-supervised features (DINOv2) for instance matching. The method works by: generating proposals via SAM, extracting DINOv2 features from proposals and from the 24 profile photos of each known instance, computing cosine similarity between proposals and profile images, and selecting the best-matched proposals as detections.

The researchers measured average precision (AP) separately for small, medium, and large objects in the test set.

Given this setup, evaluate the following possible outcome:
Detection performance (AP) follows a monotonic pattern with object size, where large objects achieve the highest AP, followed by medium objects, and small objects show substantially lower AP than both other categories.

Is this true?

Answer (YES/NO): YES